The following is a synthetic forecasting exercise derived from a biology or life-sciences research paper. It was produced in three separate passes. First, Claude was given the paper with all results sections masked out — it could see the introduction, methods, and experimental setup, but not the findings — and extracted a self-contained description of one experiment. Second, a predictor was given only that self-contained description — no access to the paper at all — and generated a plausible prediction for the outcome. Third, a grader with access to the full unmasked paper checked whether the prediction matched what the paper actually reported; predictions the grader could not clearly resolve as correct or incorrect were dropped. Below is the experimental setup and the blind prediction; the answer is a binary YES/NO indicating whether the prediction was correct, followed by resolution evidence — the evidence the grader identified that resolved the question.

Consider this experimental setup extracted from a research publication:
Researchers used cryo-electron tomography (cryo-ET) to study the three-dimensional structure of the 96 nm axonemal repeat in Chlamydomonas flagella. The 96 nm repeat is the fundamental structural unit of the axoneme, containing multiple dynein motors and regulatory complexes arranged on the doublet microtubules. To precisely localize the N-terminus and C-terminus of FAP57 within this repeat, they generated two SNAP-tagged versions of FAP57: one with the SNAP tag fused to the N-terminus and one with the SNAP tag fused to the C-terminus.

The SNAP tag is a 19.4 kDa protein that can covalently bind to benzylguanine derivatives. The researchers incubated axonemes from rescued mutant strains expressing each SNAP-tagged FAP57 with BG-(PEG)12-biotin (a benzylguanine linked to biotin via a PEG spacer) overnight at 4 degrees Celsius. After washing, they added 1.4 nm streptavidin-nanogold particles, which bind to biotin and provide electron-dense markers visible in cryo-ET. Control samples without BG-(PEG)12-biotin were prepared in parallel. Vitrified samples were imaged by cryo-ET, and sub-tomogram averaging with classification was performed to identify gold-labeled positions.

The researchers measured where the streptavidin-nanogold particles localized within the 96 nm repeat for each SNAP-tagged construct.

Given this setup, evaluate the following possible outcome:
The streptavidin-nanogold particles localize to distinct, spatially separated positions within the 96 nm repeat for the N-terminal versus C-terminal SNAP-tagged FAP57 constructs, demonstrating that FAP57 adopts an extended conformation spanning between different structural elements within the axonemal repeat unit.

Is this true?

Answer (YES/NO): YES